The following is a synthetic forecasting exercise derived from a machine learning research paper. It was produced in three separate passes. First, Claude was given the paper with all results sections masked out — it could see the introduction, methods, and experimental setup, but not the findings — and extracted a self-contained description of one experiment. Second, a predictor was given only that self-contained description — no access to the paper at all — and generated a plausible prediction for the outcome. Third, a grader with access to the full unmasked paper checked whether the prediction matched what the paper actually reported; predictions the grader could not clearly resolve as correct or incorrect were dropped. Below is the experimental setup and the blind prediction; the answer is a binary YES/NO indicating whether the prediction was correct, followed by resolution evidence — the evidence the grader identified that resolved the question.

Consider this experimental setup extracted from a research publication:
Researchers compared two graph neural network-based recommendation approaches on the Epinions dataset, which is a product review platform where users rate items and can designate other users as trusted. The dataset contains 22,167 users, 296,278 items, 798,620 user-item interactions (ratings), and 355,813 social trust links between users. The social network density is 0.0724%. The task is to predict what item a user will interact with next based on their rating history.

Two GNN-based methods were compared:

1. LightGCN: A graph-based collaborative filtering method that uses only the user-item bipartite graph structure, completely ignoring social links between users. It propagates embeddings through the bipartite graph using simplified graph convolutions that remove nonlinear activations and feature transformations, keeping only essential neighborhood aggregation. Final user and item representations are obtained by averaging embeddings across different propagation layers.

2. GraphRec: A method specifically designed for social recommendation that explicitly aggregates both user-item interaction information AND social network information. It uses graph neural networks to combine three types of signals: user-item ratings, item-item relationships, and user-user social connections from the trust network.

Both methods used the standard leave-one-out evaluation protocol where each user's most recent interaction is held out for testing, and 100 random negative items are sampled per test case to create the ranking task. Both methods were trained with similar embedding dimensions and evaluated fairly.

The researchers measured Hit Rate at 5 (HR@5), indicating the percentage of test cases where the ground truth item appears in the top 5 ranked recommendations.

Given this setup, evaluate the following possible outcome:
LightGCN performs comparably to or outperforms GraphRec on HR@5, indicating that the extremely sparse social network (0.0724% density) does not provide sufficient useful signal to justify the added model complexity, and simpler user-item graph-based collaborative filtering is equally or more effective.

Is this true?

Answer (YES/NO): YES